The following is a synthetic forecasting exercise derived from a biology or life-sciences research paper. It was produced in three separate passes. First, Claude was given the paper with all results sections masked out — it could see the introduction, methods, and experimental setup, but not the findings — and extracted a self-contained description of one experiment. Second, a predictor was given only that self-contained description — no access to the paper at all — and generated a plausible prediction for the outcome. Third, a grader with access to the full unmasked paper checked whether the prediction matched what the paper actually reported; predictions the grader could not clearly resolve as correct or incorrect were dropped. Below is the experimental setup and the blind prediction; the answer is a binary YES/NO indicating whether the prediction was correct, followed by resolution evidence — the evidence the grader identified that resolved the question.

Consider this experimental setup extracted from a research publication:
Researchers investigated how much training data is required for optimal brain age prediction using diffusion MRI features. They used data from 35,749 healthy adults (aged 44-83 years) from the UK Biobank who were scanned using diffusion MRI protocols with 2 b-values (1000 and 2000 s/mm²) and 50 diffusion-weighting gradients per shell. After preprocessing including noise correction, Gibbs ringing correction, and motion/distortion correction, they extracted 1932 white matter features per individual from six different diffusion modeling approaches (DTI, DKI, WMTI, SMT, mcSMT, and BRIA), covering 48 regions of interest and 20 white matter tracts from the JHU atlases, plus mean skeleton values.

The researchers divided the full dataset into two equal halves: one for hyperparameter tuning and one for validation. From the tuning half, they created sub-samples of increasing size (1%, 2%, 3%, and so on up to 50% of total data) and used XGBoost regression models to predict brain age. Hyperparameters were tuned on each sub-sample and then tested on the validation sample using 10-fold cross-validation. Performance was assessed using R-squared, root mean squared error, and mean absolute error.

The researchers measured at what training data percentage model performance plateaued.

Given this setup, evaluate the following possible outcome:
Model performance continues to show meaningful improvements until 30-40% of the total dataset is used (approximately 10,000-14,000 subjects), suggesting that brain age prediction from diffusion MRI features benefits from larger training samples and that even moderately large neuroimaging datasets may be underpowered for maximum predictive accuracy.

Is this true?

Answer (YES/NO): NO